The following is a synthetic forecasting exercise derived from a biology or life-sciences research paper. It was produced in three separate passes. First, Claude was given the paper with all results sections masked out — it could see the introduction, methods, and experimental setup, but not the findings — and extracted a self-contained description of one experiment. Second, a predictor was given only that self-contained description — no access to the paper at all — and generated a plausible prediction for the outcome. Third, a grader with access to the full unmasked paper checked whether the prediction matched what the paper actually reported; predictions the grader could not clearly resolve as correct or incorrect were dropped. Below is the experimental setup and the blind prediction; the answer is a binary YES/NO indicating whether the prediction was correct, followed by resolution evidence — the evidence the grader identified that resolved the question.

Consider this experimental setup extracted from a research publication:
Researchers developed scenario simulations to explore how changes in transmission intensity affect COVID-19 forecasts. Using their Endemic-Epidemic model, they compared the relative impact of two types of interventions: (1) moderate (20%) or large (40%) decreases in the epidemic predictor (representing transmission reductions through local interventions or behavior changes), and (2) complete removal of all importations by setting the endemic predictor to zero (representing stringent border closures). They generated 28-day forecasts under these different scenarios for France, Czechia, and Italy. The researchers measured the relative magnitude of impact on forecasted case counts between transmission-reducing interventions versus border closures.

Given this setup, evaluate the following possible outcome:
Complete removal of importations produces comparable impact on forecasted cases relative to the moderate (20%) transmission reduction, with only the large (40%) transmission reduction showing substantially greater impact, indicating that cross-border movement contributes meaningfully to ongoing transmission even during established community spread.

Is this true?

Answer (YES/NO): NO